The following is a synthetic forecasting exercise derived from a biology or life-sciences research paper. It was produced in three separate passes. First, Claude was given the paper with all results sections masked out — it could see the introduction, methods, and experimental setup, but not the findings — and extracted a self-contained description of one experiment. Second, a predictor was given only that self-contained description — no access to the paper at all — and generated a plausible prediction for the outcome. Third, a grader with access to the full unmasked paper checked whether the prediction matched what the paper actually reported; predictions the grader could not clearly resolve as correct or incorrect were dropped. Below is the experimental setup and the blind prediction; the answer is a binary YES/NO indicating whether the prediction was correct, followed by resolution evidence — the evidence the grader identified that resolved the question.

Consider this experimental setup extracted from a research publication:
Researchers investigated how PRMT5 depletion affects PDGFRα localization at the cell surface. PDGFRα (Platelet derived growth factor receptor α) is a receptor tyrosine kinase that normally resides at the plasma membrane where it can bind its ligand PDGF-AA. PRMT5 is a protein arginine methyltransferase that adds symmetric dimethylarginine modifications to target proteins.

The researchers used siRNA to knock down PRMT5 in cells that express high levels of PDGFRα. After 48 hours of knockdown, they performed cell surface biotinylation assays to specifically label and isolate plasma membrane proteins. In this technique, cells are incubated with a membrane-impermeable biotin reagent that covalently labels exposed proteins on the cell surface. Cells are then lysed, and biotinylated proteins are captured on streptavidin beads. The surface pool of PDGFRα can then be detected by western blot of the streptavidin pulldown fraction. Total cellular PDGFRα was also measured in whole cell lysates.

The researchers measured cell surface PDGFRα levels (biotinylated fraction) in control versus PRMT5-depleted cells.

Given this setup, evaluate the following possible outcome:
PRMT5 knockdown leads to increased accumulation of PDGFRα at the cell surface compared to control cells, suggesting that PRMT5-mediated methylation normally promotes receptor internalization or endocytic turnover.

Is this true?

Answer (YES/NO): NO